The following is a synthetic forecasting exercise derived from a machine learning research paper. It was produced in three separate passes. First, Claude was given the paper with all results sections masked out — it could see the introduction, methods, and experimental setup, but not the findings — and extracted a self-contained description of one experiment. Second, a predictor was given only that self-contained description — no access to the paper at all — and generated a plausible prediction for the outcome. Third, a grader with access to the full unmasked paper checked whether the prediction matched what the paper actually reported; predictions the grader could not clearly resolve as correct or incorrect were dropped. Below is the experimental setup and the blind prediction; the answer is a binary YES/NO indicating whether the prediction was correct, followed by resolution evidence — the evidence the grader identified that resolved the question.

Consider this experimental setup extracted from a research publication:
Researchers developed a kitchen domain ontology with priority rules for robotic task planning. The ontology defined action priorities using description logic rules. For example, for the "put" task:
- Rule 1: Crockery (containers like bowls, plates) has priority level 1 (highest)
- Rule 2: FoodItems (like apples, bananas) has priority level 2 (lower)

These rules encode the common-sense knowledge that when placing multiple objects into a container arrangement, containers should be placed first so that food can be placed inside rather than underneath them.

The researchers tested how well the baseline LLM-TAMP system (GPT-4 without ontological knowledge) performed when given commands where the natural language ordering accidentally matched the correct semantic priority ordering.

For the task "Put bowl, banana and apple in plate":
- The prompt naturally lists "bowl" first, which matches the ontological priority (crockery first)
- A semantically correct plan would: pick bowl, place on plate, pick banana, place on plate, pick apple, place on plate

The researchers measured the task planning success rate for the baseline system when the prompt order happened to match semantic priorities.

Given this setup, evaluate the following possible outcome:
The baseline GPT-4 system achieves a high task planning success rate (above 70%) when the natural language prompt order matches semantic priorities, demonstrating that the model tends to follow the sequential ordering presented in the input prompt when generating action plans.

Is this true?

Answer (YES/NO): YES